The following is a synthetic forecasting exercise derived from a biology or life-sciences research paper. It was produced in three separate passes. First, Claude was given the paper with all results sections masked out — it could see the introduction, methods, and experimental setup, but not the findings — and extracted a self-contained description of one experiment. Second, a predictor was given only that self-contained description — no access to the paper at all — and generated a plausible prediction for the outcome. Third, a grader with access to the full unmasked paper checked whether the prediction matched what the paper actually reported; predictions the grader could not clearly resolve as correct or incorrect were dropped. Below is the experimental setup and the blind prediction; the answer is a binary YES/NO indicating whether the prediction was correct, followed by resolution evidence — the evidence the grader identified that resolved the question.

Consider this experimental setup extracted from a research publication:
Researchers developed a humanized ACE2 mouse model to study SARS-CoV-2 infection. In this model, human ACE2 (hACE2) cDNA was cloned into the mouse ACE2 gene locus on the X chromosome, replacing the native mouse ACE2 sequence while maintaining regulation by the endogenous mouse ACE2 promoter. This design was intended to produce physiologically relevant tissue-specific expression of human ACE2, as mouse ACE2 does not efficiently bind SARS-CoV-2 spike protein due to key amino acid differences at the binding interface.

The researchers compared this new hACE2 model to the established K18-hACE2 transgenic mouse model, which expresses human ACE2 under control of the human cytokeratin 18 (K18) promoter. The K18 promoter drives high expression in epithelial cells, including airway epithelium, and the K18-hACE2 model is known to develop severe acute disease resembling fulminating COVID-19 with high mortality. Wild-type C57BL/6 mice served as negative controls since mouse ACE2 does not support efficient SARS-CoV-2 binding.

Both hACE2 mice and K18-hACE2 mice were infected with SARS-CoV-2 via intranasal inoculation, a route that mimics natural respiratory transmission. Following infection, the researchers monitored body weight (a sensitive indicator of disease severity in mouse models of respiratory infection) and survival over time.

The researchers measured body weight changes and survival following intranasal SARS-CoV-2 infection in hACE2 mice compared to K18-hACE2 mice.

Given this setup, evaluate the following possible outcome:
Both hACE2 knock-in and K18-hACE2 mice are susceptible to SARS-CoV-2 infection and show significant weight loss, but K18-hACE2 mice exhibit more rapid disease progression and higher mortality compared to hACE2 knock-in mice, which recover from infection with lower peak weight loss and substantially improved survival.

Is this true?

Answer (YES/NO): NO